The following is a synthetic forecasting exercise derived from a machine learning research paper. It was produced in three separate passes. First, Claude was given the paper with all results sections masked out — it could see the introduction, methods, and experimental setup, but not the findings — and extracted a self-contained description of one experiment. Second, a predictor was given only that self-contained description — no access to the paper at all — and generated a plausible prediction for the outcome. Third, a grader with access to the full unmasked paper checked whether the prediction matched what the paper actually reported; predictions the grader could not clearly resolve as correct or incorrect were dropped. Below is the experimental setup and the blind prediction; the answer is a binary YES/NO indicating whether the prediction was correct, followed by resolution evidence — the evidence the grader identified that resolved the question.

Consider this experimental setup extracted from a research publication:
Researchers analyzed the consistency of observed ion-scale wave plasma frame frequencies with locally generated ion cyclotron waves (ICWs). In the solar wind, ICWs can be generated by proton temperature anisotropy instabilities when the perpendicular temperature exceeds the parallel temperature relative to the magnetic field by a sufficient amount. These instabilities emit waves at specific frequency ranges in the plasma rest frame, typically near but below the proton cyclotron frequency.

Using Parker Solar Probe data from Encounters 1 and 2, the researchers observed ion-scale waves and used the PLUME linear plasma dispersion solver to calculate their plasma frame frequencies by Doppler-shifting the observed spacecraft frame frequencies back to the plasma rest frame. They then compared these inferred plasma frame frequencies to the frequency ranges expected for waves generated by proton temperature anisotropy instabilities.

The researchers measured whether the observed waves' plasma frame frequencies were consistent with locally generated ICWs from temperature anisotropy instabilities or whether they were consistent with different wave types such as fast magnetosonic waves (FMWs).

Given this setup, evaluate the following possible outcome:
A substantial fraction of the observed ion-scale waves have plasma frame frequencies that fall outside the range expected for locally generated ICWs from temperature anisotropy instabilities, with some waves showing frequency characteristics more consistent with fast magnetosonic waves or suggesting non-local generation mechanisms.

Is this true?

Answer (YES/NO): NO